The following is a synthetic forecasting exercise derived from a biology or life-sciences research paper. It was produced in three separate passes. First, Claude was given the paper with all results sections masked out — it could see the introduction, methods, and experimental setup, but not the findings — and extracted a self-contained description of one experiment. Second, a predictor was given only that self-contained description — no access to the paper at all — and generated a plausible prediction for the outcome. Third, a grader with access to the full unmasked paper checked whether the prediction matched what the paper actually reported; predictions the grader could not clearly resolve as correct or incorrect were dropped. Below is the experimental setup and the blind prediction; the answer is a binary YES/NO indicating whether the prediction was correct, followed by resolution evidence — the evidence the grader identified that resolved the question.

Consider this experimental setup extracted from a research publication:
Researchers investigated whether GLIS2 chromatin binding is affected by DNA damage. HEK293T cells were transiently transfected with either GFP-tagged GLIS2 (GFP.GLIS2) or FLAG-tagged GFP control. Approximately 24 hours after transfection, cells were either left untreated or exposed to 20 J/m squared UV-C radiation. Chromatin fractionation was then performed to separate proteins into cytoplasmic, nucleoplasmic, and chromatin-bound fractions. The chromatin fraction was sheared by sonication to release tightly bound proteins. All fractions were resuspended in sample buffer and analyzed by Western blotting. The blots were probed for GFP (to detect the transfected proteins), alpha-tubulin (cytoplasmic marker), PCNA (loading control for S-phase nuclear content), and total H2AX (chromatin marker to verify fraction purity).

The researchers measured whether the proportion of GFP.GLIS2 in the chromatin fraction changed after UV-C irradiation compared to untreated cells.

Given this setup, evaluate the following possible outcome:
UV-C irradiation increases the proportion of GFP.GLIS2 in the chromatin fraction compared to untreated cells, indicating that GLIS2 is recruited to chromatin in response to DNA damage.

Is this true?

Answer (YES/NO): YES